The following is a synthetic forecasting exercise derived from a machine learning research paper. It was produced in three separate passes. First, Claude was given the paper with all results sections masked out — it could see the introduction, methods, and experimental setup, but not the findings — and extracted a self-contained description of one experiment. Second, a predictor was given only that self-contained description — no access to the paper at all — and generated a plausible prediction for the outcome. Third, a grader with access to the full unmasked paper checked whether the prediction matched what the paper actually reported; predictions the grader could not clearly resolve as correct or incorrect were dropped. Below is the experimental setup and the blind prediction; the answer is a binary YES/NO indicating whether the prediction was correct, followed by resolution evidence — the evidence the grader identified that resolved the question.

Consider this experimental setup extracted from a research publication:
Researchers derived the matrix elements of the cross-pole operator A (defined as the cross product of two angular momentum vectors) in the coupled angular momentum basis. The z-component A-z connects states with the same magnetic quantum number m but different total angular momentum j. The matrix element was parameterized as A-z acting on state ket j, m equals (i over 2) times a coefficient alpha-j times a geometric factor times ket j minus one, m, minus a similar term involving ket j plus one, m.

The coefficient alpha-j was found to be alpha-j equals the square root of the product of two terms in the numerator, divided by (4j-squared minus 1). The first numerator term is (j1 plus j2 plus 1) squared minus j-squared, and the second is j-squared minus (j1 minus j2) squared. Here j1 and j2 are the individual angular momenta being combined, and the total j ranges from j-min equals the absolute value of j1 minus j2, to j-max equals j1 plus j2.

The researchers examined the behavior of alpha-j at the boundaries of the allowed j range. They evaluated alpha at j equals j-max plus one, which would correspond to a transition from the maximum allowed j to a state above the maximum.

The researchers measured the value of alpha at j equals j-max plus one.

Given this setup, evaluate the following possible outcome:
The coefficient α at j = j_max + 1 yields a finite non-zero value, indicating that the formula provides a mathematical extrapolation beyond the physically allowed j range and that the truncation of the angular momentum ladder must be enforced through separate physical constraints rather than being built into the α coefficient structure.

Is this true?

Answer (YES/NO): NO